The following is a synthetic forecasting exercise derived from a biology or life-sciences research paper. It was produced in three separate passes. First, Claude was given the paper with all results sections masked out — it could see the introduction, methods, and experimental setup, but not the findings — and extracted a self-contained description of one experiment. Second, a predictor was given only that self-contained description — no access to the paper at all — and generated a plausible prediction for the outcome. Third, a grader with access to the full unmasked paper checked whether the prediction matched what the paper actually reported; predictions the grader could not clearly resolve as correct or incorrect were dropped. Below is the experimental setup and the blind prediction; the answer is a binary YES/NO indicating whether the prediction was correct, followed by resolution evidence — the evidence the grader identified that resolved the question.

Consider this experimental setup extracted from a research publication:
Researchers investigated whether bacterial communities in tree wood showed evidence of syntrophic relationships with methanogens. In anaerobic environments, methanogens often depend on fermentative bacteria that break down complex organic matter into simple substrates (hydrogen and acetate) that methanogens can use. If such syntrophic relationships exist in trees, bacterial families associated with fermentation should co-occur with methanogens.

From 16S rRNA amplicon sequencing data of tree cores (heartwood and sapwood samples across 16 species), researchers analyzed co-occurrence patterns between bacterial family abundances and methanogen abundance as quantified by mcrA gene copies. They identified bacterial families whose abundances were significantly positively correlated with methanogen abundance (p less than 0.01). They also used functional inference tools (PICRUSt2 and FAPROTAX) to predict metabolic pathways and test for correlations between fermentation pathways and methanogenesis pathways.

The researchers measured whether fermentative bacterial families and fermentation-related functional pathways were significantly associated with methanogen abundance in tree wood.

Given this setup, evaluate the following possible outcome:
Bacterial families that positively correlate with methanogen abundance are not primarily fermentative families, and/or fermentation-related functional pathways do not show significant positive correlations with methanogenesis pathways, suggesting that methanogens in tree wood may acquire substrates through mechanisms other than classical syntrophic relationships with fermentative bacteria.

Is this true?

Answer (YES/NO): NO